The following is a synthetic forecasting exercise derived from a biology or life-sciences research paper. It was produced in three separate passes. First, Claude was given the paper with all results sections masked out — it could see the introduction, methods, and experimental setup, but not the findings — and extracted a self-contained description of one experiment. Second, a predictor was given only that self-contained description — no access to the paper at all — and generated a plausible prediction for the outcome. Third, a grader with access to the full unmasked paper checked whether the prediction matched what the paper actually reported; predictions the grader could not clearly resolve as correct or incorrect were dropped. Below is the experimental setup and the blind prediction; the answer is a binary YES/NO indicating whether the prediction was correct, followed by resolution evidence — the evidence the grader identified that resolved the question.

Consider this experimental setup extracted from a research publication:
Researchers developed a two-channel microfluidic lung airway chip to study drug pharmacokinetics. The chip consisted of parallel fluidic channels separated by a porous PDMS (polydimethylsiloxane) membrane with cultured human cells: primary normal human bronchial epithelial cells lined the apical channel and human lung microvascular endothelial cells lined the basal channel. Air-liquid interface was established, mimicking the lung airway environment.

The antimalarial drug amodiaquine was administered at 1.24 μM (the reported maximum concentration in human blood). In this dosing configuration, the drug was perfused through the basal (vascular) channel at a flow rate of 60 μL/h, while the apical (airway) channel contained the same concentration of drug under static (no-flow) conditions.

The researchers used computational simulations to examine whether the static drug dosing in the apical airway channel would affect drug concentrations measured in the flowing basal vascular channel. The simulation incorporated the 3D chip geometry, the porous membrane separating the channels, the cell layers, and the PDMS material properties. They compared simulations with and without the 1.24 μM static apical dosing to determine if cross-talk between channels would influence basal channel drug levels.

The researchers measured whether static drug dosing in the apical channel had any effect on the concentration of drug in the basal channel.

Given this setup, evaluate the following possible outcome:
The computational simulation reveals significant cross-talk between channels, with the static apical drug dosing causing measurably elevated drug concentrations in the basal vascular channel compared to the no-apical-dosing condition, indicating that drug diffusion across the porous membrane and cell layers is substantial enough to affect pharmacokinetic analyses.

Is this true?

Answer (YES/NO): NO